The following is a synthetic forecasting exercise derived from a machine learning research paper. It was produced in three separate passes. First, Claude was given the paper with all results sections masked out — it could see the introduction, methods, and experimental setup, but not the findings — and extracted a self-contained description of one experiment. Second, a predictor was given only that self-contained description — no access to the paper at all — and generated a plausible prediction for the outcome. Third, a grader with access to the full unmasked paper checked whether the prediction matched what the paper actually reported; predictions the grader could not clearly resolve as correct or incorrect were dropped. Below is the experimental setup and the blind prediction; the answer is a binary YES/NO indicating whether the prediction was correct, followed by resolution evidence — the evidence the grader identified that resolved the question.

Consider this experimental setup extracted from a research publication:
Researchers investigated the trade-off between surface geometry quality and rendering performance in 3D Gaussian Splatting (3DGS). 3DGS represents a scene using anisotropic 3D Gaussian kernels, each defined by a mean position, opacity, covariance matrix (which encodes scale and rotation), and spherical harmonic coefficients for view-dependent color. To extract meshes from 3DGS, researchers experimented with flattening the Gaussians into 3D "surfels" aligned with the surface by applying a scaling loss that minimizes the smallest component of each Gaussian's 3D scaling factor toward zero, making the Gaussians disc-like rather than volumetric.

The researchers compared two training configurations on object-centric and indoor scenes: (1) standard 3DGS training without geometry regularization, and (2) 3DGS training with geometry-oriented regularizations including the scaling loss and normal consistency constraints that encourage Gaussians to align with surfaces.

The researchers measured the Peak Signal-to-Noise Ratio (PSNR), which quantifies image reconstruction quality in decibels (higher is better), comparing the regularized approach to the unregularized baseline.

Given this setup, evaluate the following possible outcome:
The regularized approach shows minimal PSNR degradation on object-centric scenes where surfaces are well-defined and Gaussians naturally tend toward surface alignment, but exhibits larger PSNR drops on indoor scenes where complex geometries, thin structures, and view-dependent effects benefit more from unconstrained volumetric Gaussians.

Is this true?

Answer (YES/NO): NO